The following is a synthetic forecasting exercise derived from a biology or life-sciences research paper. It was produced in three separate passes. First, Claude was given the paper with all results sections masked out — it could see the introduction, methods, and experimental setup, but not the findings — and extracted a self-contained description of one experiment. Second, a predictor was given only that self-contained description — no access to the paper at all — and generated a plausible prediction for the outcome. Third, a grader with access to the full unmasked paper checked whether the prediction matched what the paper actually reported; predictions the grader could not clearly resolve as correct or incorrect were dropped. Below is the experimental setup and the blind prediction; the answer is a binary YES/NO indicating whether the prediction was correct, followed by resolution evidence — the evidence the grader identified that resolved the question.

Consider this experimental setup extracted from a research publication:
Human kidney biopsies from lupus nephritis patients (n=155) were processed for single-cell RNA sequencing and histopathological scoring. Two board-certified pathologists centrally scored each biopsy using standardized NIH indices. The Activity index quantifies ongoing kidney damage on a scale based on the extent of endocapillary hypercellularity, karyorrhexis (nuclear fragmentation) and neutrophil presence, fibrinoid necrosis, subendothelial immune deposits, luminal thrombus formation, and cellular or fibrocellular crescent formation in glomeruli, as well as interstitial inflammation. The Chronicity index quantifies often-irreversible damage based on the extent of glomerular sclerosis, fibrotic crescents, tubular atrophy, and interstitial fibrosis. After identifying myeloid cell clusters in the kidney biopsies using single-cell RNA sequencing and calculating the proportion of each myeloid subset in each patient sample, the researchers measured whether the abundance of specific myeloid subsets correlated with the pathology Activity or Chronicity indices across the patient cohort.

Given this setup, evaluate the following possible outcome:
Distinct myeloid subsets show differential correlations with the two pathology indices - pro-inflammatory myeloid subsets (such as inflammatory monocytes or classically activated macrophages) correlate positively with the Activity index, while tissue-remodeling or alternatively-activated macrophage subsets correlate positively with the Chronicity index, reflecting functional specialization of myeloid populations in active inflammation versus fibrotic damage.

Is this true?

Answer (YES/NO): NO